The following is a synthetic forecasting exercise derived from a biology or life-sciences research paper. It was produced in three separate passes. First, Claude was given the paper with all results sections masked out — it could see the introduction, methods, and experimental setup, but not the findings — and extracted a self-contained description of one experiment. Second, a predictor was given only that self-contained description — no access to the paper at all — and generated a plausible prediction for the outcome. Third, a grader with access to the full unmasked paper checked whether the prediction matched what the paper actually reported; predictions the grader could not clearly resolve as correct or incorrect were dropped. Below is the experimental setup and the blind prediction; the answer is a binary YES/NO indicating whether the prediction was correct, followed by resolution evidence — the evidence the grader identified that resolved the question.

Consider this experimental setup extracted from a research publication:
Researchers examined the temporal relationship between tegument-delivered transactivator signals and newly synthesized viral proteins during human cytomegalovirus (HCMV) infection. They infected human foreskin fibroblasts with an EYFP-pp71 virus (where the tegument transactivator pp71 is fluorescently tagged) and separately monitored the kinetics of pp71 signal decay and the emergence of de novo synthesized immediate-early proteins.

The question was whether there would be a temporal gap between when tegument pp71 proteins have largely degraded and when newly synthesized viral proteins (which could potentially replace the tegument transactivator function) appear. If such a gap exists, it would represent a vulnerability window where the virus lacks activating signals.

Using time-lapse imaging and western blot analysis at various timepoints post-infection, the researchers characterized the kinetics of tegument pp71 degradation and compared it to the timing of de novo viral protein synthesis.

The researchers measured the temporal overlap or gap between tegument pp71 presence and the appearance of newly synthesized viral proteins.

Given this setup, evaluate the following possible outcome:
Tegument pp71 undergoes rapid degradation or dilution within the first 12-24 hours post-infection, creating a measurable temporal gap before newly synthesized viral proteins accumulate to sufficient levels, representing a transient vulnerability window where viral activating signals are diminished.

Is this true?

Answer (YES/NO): NO